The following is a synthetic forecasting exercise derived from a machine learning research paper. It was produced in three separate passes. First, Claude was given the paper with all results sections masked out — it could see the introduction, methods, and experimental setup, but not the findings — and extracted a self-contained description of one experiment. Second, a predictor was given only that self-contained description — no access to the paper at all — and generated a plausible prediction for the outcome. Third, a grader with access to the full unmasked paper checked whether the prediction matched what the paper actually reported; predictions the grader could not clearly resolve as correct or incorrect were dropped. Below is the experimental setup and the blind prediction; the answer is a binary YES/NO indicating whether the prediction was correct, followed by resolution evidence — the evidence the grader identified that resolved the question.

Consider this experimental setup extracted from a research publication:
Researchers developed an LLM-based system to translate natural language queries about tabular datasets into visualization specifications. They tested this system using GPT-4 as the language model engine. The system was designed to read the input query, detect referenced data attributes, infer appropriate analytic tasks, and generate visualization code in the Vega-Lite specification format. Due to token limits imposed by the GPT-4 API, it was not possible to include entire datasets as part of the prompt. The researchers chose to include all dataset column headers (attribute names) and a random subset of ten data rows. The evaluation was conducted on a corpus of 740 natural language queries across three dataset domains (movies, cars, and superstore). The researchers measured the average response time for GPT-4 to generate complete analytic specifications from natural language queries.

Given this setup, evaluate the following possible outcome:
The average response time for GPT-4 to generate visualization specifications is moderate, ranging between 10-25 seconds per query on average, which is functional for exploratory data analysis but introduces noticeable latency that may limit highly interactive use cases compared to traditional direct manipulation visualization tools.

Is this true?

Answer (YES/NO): YES